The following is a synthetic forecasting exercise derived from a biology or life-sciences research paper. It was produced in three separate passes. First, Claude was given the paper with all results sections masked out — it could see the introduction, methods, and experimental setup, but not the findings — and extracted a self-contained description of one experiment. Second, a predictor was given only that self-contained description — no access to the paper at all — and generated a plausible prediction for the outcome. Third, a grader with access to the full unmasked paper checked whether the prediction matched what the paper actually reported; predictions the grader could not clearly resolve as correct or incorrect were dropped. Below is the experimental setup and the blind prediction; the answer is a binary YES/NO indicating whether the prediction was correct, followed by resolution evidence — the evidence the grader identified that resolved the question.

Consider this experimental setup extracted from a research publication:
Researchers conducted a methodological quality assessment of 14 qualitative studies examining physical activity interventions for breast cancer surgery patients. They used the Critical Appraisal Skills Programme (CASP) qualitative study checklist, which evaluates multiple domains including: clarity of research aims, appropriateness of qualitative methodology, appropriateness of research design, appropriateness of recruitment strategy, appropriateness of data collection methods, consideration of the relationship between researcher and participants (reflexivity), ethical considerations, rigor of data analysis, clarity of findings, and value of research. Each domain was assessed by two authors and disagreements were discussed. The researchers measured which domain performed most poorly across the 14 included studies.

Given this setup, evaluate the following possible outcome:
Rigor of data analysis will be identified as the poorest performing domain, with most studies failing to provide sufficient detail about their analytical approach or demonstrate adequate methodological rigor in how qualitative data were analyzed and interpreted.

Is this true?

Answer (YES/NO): NO